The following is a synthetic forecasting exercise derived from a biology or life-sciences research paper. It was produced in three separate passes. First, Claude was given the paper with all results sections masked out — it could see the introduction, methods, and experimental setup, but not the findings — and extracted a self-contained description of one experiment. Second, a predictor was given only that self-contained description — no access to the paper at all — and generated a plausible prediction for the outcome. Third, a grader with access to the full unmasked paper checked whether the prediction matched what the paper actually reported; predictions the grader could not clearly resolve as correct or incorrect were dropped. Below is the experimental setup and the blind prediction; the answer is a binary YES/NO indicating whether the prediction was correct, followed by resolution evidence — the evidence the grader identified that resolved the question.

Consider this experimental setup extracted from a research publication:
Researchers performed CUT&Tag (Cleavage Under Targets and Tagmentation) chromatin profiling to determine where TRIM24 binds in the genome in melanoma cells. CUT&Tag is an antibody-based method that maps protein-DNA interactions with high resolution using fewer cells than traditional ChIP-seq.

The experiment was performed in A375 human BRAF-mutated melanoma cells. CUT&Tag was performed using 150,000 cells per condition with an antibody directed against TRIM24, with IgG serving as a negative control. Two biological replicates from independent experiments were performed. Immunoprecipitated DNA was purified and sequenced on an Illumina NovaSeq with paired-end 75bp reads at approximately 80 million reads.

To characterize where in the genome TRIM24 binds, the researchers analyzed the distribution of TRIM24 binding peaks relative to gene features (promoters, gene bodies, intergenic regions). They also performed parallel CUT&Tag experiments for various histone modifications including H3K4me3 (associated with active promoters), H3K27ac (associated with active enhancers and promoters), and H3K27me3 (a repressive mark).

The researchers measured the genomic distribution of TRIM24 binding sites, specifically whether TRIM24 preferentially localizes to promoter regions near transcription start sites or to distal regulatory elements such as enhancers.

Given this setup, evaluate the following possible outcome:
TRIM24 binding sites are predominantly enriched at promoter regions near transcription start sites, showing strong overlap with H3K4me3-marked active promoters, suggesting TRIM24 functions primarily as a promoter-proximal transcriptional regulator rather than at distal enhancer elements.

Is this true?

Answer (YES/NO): NO